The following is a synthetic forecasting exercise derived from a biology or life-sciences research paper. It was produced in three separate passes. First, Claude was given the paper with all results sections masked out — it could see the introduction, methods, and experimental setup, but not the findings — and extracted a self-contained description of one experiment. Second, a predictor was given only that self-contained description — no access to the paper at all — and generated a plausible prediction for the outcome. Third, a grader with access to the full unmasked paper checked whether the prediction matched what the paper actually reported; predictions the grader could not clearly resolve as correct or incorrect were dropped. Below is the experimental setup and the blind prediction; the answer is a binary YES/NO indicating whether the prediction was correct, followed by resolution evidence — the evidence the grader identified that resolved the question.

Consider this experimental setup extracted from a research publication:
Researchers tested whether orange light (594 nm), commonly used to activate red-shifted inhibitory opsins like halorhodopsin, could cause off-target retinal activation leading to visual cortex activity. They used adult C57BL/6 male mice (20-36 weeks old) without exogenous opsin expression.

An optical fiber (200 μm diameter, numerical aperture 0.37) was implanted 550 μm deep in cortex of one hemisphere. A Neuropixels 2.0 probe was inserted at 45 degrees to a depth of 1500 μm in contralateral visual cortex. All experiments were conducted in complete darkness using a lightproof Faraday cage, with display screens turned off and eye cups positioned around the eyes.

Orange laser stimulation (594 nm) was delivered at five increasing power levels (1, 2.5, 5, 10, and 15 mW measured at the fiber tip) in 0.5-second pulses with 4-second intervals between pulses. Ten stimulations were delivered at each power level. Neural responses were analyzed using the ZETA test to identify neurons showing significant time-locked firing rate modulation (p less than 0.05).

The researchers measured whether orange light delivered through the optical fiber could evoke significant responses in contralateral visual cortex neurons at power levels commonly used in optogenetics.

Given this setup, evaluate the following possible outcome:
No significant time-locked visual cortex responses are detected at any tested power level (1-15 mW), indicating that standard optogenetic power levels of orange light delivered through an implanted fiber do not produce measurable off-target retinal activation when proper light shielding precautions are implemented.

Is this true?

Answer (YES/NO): NO